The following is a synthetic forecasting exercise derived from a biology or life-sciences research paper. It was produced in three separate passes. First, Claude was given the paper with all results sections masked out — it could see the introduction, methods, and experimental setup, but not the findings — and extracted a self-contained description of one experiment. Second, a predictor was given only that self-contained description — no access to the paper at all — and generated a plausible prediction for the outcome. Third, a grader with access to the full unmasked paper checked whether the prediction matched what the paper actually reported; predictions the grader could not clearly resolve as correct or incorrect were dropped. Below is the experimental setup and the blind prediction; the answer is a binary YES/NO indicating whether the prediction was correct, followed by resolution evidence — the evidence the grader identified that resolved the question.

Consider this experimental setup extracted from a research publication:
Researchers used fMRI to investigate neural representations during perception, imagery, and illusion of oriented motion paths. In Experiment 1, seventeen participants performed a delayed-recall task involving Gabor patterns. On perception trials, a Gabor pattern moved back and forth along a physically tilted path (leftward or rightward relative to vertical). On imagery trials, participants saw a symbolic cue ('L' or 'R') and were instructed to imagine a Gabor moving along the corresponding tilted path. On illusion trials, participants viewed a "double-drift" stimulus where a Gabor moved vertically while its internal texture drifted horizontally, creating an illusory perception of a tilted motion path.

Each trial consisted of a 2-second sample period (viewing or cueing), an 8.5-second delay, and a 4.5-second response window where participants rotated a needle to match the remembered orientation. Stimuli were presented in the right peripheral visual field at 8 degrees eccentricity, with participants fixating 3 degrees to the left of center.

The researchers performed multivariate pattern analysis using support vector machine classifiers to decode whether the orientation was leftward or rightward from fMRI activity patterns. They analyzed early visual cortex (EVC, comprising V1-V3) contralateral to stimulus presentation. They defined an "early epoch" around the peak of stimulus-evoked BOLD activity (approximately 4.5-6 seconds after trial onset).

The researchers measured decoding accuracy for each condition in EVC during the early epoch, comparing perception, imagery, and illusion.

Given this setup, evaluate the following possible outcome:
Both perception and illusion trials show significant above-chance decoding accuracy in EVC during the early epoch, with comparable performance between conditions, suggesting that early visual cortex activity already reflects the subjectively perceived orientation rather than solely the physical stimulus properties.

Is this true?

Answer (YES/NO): NO